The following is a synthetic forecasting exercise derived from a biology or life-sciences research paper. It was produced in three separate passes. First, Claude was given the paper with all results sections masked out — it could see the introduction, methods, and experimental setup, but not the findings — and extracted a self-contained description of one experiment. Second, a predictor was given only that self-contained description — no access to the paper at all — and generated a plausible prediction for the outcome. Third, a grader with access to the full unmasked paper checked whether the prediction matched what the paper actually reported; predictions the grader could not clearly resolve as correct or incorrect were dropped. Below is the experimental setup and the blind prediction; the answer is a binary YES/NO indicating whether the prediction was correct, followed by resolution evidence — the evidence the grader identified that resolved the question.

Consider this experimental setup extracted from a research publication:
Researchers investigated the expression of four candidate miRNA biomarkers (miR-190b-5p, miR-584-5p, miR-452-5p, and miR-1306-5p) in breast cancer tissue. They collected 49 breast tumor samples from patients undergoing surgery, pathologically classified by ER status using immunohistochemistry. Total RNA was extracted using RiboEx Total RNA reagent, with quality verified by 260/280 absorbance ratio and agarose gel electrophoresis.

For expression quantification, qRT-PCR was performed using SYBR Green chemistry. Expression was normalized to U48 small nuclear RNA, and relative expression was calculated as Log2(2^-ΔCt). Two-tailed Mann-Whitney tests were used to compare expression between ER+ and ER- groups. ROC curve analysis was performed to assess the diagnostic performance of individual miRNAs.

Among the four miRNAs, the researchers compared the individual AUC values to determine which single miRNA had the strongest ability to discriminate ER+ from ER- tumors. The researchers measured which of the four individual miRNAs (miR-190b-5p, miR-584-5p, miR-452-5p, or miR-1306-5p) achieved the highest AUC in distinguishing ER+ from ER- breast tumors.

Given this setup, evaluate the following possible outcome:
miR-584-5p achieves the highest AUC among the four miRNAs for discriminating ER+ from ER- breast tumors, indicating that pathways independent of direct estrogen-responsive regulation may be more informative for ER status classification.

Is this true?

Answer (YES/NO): NO